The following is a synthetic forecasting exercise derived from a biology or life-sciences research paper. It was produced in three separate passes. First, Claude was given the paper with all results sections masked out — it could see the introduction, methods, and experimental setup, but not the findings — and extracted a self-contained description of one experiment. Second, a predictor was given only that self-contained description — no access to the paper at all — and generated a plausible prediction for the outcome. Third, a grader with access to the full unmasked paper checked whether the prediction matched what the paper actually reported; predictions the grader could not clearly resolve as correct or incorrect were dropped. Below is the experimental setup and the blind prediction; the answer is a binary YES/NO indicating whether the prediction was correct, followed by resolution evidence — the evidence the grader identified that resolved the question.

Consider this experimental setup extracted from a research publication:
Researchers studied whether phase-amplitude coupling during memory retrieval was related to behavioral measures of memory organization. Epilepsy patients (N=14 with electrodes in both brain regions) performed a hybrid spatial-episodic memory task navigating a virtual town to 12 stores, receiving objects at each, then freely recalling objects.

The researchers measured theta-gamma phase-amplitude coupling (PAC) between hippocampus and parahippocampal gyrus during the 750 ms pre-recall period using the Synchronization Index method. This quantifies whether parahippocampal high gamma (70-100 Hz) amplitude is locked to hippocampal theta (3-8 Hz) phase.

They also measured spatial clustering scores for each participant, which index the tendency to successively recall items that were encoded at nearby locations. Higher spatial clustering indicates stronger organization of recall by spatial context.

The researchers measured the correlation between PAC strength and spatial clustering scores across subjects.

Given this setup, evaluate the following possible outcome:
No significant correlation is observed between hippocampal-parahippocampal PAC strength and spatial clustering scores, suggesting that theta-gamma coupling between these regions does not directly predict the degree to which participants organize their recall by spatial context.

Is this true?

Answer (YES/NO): YES